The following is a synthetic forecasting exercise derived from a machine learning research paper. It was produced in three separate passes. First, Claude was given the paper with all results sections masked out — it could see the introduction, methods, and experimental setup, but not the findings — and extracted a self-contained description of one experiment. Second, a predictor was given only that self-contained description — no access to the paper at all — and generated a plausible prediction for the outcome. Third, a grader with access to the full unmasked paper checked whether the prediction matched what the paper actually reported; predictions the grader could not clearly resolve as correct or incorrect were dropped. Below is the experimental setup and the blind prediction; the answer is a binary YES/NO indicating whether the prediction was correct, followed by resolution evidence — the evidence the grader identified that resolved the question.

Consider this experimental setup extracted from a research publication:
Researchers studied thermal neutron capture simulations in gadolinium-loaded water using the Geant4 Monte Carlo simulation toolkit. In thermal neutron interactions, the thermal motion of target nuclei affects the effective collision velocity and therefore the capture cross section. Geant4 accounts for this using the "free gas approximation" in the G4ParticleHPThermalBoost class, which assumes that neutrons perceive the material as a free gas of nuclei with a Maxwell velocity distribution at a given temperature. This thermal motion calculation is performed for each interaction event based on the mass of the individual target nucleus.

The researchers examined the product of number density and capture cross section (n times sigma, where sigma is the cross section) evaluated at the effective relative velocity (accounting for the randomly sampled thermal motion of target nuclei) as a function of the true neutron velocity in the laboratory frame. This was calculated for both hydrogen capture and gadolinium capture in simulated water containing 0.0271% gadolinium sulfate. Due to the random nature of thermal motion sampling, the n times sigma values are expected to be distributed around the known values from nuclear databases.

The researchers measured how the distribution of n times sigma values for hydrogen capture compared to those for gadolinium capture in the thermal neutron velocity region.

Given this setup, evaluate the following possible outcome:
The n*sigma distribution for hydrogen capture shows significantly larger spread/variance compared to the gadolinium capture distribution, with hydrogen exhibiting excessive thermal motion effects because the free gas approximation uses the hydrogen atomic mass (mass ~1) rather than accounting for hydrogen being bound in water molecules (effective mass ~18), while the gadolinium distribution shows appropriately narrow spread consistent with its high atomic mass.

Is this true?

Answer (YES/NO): YES